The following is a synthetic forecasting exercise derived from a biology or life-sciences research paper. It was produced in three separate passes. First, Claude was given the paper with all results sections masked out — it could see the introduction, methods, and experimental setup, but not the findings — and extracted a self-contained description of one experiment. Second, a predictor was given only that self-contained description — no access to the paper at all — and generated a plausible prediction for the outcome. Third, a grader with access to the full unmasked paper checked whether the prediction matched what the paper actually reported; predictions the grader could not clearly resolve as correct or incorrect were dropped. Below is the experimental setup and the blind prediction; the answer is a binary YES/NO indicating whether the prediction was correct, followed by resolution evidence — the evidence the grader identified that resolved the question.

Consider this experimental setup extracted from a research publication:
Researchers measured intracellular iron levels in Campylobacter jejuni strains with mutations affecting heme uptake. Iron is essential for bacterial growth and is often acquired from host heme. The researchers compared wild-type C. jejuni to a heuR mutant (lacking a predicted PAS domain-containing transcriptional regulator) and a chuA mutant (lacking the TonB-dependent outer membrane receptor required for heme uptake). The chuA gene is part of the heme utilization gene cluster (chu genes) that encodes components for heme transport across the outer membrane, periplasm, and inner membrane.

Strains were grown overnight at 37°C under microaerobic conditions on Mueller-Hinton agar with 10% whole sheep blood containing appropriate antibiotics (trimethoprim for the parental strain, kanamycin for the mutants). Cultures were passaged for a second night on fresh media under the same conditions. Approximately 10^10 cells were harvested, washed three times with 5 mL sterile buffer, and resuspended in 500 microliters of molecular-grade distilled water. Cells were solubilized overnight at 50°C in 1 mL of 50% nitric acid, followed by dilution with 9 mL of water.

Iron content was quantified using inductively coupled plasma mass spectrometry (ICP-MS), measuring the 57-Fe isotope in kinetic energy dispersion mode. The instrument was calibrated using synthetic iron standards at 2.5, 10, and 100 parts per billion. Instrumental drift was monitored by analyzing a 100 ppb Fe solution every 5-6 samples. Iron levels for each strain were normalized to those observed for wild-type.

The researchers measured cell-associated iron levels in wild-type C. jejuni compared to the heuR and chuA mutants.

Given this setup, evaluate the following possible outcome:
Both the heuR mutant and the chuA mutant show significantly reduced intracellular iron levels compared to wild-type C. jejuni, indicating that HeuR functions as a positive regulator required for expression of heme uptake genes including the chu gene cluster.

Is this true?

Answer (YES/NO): YES